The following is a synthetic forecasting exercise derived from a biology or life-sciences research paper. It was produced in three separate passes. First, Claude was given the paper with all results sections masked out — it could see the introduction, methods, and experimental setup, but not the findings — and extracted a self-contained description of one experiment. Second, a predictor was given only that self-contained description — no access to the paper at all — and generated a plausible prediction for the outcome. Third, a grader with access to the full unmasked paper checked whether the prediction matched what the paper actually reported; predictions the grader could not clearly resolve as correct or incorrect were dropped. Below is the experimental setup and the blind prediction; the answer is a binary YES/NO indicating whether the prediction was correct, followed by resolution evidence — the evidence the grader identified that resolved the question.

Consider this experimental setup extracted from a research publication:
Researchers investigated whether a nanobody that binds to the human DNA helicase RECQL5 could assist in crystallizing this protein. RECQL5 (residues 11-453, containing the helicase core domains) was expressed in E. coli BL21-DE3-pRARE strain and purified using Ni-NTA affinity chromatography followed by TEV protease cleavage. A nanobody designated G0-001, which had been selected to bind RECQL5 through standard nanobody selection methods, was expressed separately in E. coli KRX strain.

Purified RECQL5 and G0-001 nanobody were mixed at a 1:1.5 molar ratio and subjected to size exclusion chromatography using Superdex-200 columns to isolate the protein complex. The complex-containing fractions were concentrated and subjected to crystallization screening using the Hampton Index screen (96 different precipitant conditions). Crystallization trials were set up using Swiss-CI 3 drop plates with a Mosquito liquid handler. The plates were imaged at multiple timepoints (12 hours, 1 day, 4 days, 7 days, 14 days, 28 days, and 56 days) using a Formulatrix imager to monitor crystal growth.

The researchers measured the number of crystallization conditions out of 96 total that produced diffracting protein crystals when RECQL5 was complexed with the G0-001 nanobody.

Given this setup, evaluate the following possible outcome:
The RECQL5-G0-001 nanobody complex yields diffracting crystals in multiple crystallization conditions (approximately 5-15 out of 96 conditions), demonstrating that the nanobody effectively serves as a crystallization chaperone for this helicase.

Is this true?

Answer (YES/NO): NO